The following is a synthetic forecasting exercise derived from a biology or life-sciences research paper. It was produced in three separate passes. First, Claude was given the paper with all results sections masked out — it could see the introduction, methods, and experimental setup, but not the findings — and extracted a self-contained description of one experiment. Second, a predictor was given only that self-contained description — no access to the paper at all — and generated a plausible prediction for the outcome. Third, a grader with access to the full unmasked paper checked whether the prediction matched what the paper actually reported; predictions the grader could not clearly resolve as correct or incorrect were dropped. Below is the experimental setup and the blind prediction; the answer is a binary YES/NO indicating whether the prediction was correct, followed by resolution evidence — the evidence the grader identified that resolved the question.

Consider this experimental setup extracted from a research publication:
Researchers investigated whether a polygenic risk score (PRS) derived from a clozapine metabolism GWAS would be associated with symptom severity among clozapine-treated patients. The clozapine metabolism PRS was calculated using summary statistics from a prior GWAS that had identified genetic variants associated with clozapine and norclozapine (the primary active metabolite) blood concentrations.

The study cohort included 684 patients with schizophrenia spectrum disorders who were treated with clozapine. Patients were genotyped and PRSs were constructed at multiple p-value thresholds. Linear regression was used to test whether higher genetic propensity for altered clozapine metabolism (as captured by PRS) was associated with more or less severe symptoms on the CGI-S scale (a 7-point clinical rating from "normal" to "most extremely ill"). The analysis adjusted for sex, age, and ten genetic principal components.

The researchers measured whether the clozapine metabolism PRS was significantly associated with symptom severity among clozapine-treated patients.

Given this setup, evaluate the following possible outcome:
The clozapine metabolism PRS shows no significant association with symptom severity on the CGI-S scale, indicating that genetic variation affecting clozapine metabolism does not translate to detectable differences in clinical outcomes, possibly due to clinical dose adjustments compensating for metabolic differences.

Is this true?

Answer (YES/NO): YES